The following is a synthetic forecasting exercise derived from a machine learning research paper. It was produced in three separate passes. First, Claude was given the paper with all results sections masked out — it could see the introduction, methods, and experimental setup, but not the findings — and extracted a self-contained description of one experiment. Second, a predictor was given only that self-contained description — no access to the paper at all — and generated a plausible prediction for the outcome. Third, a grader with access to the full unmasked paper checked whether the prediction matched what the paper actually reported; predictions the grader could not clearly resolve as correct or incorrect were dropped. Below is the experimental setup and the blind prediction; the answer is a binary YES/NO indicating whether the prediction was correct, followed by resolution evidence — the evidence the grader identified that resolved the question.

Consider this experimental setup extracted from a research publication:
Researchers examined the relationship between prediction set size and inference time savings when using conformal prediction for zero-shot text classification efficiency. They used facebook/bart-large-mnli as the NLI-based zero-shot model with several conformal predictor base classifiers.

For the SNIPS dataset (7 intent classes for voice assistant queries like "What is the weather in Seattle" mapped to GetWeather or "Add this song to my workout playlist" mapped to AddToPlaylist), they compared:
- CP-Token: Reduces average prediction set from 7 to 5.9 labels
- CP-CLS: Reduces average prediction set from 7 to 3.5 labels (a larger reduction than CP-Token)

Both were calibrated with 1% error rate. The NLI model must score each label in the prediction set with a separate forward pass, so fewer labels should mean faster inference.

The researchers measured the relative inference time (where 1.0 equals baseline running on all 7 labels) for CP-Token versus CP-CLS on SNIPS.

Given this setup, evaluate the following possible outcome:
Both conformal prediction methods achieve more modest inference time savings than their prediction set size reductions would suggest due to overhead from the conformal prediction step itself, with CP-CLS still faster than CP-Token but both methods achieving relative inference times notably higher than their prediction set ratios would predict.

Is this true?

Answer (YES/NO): NO